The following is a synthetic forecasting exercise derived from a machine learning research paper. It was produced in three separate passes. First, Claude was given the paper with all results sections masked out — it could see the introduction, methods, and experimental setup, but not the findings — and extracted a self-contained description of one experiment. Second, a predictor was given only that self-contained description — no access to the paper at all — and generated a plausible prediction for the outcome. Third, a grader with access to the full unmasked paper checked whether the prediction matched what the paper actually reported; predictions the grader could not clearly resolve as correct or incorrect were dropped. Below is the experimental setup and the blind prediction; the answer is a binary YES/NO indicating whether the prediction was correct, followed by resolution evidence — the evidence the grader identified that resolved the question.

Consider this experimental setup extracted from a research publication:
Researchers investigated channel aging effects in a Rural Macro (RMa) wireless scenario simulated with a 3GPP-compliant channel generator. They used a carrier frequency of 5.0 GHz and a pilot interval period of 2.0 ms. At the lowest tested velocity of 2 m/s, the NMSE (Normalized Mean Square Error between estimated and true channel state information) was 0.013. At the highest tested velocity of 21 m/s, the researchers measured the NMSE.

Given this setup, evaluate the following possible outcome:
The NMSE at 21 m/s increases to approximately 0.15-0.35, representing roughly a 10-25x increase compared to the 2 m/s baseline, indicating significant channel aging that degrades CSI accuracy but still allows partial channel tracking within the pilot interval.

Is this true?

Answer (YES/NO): NO